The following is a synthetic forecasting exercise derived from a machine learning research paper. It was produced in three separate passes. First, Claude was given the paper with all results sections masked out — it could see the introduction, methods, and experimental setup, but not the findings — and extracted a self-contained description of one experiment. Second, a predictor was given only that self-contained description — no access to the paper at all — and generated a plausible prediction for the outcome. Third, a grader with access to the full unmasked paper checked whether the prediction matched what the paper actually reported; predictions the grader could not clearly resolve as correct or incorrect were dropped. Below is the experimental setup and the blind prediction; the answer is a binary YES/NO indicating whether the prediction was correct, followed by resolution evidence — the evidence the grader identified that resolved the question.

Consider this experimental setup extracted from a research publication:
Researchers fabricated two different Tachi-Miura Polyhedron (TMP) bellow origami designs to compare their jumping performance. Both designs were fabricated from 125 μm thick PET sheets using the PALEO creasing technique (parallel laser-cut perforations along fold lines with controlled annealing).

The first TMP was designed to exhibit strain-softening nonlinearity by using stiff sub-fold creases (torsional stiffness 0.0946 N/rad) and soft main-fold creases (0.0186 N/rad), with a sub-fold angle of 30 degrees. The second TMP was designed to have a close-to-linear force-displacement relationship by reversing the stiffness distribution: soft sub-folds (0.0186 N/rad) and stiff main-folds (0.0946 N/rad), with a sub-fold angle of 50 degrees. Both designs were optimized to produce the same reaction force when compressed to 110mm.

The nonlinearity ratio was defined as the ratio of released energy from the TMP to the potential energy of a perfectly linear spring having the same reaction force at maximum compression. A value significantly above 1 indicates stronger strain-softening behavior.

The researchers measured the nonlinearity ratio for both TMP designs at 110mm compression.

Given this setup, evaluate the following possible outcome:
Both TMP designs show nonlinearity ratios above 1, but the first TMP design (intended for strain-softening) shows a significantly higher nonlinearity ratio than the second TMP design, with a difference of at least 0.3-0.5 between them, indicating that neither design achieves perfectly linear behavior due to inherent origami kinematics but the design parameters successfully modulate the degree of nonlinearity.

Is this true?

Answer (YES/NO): NO